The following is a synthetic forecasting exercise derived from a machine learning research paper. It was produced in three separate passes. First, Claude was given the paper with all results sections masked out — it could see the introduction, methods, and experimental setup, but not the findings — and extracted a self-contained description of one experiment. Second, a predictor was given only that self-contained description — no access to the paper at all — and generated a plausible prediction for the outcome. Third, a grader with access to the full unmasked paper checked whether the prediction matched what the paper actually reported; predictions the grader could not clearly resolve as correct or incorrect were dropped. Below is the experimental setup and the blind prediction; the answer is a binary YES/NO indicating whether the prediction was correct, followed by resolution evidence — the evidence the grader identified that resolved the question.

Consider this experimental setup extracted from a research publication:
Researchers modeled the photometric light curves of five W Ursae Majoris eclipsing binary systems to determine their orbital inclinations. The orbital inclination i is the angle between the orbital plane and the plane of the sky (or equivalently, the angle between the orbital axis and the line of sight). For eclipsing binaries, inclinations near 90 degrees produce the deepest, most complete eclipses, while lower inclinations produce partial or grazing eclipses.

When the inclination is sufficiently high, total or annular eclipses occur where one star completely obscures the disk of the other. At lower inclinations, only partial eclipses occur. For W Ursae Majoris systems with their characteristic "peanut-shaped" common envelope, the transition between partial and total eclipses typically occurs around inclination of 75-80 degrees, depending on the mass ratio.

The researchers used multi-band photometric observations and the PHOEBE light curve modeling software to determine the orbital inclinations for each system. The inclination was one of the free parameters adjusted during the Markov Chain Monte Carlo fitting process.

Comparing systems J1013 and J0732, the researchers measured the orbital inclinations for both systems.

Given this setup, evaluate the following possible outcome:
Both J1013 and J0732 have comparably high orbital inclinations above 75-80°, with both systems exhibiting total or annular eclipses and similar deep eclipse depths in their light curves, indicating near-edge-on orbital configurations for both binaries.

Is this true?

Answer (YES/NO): NO